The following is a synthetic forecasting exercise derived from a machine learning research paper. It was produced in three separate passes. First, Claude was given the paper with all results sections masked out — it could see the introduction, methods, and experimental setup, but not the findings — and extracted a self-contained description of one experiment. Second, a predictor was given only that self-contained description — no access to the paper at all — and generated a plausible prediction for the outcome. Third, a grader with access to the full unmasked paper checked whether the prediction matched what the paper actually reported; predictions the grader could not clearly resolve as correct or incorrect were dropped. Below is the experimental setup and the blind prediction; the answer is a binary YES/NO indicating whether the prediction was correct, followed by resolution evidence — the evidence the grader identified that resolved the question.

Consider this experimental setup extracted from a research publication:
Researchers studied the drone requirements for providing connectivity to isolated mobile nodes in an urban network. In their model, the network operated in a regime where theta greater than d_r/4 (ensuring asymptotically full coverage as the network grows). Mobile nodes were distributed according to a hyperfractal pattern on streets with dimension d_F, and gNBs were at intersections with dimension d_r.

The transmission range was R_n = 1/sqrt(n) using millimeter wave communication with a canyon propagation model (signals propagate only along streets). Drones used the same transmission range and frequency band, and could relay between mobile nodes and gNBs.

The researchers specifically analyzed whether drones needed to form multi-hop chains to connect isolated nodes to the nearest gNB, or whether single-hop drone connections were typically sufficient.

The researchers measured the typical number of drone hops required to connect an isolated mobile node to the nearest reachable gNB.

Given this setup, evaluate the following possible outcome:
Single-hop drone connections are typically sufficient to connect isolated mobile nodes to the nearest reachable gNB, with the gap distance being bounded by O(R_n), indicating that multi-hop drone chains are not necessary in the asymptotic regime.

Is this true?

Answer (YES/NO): YES